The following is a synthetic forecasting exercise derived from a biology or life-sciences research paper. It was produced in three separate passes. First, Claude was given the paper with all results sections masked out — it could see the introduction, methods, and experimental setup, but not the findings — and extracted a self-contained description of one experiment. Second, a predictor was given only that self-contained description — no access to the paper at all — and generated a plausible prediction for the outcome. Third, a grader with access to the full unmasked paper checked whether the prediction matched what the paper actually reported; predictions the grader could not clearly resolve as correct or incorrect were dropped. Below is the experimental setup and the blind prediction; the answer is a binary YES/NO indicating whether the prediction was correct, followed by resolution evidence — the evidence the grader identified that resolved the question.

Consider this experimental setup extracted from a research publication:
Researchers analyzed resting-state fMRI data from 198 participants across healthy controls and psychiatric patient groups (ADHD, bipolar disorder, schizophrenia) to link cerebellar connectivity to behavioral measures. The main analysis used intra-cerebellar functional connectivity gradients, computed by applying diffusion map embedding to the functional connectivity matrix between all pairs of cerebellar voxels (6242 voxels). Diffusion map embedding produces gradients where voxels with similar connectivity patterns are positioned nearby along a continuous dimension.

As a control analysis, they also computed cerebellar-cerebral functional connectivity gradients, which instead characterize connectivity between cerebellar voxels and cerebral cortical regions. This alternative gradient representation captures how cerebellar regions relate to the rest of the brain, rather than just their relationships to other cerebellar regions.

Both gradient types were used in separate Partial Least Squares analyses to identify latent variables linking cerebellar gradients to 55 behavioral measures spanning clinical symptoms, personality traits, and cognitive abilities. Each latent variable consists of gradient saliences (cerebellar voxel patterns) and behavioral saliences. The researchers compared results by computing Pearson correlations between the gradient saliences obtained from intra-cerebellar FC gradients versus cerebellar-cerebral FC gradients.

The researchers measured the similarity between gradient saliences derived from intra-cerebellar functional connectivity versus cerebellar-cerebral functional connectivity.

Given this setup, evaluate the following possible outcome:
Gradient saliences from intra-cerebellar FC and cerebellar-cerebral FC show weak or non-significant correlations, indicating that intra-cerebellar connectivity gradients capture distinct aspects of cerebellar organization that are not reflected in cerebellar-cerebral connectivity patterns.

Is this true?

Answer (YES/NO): NO